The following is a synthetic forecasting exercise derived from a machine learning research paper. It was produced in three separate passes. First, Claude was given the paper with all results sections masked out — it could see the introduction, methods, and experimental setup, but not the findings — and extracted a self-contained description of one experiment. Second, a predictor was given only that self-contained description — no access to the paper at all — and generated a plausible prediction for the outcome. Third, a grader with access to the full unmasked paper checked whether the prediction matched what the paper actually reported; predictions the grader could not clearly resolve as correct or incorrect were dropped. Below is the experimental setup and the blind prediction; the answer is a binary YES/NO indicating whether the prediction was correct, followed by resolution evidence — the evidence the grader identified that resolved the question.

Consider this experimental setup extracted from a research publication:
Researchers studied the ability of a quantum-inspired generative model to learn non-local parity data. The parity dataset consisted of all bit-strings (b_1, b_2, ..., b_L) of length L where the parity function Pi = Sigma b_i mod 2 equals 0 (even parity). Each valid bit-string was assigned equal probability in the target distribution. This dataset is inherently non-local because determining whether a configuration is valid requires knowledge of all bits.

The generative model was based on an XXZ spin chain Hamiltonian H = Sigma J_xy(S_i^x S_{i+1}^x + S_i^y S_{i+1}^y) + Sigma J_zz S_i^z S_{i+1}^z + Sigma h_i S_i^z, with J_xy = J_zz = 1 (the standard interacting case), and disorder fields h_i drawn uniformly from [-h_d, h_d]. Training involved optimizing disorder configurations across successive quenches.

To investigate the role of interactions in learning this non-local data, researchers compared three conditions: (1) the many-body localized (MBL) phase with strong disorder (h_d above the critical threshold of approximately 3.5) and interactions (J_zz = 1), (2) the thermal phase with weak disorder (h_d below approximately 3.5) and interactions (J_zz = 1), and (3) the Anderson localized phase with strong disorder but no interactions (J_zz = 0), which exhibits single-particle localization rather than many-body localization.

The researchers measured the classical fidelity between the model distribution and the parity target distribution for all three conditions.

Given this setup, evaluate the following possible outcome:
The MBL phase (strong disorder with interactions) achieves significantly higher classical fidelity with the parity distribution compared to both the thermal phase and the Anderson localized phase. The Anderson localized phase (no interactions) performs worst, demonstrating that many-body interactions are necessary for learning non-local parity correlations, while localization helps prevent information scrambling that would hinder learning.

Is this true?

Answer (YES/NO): NO